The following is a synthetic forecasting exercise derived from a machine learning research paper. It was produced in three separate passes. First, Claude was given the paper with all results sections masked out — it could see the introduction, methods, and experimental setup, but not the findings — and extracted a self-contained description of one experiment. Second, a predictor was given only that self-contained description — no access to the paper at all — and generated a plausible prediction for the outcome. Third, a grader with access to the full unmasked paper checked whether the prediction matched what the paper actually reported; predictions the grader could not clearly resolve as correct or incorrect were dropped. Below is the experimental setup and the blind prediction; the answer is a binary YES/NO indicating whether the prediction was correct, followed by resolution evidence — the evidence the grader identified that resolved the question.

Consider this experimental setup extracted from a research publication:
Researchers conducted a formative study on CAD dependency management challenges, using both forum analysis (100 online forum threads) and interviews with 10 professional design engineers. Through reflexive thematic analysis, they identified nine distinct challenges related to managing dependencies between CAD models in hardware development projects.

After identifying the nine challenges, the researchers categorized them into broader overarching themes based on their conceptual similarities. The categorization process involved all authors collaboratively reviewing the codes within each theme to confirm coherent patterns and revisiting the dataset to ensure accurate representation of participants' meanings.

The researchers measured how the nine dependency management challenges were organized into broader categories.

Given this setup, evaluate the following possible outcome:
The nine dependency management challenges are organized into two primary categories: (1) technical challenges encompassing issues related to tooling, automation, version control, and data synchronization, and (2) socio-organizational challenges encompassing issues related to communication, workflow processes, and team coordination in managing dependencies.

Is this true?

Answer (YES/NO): NO